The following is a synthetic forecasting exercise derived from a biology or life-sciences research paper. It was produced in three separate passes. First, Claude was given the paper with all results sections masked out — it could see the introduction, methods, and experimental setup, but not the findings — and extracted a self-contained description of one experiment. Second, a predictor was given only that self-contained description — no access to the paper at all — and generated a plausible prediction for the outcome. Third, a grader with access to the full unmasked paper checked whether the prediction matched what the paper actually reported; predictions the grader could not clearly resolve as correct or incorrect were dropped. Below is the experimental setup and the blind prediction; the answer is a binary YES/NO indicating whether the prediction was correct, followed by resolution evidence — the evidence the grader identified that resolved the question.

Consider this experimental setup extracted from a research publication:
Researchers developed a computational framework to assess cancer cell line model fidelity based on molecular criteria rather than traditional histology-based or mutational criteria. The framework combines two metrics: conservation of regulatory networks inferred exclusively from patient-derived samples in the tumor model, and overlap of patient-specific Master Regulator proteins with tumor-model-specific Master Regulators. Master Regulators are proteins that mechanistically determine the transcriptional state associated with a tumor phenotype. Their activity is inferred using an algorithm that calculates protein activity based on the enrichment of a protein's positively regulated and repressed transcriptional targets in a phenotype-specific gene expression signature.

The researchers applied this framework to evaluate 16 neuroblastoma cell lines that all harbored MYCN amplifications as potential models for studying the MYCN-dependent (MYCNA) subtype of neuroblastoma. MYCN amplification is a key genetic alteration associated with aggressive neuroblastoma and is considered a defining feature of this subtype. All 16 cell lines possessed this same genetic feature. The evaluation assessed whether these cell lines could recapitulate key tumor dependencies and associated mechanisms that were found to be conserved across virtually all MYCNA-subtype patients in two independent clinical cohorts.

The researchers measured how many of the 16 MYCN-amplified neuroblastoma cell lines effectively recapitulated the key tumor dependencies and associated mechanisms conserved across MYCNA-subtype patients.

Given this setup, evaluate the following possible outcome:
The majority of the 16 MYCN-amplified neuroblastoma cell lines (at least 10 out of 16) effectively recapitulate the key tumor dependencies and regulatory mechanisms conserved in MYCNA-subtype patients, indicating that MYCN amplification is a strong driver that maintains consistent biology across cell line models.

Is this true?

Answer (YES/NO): NO